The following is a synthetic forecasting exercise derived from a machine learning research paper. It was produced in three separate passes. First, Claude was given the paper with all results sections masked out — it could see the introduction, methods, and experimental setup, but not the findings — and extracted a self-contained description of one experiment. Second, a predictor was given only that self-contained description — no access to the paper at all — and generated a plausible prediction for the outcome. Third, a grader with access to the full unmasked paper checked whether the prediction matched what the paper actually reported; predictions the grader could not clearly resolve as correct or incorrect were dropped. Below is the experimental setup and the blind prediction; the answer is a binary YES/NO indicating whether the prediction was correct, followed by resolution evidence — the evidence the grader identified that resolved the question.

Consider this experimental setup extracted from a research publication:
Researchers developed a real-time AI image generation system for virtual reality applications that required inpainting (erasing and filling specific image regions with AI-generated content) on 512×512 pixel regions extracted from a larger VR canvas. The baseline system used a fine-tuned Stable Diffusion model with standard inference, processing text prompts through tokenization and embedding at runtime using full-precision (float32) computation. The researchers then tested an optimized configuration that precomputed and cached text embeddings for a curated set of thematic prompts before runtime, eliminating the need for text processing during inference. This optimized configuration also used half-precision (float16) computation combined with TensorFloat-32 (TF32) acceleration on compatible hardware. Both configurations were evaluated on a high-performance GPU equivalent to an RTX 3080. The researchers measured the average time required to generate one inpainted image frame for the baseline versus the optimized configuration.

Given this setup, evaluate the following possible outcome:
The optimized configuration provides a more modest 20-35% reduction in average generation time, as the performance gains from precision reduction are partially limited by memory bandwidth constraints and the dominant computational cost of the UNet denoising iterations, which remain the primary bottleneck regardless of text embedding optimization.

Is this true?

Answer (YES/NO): NO